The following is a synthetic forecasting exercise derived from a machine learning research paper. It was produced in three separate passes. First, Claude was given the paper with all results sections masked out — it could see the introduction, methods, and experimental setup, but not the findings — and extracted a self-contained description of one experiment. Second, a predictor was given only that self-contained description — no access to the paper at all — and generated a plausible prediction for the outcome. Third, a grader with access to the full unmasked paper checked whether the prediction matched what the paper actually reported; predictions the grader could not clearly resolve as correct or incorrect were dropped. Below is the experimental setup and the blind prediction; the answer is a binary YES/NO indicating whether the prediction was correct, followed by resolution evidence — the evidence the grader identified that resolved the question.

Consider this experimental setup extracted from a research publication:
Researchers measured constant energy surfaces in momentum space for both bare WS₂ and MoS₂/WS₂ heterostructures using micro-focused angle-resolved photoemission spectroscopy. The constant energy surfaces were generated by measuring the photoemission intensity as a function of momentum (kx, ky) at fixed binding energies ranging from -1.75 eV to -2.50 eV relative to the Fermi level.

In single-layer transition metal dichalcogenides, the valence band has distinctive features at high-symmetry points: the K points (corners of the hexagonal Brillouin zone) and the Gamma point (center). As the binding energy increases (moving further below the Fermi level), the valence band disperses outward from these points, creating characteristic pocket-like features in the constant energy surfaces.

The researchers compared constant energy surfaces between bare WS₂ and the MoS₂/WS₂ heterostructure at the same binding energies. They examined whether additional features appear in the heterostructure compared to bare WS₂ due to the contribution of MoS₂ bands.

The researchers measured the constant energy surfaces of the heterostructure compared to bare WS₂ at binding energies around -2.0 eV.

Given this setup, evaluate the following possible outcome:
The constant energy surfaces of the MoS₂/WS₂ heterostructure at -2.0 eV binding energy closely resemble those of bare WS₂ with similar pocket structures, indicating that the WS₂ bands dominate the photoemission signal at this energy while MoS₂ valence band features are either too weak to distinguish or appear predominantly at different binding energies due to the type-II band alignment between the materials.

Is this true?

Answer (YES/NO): NO